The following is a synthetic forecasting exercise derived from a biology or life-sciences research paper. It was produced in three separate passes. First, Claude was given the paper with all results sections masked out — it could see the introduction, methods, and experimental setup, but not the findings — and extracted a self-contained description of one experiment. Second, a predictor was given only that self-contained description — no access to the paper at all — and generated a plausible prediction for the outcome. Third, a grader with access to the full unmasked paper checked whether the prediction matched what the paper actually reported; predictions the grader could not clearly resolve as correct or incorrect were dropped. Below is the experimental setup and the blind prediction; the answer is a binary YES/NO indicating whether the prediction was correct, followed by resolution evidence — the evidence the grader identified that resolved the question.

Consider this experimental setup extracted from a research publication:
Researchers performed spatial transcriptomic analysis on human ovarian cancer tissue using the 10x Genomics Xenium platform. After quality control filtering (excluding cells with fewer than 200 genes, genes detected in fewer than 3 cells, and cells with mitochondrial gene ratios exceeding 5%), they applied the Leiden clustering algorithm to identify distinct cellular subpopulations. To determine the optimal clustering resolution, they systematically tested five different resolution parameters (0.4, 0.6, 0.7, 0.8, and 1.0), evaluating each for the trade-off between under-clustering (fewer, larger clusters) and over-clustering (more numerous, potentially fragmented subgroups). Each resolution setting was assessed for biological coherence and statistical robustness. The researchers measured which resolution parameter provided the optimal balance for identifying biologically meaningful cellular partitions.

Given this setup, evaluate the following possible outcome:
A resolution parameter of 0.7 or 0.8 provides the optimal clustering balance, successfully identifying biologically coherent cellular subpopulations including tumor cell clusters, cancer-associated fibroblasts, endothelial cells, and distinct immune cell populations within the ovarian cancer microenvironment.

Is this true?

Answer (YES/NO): NO